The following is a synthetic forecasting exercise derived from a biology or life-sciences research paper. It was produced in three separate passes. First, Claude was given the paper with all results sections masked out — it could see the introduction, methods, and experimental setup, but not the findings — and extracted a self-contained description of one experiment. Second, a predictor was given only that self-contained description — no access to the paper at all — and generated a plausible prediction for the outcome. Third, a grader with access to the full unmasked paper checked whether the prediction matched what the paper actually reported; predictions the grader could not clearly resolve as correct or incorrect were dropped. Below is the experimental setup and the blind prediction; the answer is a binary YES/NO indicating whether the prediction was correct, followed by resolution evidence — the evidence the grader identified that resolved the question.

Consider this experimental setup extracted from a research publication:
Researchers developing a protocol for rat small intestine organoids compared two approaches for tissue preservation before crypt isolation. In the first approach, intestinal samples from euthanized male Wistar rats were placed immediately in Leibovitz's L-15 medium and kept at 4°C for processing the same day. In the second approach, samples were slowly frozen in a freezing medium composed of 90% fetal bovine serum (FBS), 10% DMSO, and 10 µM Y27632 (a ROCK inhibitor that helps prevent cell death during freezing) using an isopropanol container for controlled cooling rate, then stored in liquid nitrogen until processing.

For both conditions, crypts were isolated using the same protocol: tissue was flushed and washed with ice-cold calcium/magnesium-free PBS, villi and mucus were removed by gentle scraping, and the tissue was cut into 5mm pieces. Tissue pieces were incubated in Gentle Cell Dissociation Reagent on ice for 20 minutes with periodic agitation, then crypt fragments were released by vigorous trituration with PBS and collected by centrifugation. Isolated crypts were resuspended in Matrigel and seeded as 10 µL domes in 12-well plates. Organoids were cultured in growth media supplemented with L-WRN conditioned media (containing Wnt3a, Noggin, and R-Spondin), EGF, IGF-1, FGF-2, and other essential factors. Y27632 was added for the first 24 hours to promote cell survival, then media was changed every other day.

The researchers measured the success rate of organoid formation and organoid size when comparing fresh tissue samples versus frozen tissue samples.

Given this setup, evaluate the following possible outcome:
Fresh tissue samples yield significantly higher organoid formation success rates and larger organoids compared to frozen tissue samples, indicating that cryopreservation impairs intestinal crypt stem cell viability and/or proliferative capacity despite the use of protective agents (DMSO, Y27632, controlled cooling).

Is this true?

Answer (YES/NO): YES